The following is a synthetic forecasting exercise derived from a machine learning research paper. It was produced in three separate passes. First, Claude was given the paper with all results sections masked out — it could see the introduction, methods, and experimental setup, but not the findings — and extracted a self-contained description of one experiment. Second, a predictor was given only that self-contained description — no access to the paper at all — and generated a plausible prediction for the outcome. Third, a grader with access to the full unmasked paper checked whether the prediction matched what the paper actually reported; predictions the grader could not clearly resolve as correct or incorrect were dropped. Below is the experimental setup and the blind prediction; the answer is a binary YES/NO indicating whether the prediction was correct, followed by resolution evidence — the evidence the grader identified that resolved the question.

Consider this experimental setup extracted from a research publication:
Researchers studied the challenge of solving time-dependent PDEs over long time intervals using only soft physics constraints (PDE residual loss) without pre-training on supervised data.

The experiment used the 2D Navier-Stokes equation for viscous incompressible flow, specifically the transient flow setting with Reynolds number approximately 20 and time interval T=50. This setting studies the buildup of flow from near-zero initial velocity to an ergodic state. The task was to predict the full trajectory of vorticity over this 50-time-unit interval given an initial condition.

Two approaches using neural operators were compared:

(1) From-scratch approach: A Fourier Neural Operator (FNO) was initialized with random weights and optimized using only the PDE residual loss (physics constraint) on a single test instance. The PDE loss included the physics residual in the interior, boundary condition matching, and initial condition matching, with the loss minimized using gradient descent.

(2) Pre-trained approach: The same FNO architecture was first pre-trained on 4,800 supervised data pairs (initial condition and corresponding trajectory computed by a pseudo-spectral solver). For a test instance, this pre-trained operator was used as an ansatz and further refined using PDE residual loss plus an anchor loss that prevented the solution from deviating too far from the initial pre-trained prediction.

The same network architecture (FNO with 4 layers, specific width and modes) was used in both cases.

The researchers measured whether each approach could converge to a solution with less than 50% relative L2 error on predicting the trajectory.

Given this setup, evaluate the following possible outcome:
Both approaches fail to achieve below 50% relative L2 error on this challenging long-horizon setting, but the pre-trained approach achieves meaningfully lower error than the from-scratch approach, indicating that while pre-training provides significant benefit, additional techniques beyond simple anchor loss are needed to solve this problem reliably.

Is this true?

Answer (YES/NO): NO